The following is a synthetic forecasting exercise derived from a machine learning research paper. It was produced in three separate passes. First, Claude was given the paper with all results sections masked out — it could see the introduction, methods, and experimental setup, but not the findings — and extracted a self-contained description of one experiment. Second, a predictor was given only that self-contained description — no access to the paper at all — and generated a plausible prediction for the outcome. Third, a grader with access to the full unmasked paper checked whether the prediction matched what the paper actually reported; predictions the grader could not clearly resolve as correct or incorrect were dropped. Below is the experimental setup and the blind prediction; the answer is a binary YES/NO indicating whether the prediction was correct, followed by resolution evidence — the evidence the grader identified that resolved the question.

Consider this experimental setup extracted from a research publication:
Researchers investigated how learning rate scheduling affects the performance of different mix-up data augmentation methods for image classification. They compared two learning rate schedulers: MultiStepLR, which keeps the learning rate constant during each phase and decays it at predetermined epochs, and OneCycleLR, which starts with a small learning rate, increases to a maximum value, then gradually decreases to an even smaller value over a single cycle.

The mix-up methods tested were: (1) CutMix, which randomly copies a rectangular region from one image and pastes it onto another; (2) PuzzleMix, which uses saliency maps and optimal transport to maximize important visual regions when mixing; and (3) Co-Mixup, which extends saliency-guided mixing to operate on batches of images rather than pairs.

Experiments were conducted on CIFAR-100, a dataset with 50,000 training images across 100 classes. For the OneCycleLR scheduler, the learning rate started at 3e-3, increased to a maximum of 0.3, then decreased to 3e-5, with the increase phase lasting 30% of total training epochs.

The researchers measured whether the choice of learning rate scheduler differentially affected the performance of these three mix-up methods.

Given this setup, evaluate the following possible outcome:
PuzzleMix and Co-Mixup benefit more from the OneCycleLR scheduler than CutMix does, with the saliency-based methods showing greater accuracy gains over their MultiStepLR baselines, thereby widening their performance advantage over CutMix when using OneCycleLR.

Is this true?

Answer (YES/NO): NO